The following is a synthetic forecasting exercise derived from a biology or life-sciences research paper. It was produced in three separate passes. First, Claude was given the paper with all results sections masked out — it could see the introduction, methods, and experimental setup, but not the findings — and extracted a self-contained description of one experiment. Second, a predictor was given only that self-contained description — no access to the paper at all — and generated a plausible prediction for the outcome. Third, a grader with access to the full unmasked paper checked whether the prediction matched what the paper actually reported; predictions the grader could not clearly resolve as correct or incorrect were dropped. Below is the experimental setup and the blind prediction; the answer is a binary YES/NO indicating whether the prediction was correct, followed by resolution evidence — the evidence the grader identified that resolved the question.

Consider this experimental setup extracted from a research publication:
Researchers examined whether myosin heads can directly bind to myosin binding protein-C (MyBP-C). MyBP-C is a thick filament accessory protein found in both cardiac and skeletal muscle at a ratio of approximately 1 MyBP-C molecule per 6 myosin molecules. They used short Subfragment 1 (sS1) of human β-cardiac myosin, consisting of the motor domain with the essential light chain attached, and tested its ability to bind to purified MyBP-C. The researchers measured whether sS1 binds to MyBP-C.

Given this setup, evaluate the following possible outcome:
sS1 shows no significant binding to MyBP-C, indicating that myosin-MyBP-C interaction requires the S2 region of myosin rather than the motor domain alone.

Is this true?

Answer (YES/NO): NO